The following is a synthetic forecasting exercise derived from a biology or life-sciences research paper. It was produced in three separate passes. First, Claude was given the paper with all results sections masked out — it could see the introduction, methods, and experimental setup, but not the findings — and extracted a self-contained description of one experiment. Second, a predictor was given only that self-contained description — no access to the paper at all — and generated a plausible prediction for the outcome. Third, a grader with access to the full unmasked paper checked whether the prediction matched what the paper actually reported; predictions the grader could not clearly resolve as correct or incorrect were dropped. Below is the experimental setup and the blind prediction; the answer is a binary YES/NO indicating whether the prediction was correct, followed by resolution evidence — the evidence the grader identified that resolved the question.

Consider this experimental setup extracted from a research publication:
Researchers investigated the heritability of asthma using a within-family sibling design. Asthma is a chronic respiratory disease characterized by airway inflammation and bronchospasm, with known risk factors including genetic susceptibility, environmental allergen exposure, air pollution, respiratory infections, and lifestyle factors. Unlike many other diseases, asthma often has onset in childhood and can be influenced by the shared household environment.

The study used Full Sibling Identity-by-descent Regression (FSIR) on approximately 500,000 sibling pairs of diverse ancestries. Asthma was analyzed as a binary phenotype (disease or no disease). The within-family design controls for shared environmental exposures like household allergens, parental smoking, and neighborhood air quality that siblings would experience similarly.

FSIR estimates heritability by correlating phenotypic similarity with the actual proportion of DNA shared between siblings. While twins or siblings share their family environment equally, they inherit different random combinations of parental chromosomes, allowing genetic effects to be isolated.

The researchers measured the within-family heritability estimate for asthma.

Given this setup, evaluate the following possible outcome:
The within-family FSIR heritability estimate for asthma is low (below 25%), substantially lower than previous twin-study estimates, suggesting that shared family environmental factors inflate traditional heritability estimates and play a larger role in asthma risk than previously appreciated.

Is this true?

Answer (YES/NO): NO